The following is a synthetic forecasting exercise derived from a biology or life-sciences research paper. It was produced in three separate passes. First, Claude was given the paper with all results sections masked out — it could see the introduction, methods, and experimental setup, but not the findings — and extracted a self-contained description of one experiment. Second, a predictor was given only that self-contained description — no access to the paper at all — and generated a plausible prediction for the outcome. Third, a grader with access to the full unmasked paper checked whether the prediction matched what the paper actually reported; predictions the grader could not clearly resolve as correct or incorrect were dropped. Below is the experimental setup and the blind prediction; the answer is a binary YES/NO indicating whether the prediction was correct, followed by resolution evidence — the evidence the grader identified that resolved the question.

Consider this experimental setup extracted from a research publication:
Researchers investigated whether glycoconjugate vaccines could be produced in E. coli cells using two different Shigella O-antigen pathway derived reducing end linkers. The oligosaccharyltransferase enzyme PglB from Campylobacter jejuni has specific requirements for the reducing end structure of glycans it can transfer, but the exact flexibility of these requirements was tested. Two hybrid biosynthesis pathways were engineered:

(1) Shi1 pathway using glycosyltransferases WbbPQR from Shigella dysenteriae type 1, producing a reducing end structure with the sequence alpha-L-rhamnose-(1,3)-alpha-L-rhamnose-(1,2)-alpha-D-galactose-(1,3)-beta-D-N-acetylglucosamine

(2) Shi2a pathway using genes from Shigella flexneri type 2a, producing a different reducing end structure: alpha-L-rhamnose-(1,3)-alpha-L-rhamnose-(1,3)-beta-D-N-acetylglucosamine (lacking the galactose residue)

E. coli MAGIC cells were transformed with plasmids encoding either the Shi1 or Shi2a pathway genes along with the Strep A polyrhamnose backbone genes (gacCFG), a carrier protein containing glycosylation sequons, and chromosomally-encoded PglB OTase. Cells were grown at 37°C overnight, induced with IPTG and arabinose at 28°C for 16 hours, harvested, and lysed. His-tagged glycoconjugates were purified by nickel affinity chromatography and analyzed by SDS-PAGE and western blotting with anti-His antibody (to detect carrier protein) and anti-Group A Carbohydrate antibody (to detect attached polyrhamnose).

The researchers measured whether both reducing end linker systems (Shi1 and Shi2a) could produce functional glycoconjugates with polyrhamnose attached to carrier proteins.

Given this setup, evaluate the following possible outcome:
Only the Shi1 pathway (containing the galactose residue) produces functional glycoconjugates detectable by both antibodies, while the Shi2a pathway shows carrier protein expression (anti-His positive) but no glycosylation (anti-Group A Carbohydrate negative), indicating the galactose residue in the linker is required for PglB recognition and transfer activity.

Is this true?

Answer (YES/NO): NO